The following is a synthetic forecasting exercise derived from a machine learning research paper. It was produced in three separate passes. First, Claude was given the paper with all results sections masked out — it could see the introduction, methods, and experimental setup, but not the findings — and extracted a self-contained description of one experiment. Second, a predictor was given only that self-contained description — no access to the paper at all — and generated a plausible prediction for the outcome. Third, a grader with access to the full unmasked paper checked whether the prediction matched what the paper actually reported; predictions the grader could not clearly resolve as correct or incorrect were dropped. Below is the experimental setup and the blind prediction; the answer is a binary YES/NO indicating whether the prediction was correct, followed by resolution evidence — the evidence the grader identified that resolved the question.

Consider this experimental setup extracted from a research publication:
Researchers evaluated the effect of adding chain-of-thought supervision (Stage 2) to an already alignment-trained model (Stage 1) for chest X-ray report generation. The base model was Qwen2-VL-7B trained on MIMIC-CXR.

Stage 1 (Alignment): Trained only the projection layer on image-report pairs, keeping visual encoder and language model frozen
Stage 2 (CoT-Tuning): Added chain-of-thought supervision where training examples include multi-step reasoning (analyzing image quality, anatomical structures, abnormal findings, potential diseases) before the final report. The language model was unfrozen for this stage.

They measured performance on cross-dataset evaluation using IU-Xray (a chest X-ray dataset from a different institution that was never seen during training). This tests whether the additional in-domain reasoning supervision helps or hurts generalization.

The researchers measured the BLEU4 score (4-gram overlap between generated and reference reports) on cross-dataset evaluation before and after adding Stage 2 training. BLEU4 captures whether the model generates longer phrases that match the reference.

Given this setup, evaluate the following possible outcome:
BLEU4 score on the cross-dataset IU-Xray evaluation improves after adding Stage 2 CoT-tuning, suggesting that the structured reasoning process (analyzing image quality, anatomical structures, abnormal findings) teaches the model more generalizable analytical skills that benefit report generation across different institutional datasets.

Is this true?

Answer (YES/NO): NO